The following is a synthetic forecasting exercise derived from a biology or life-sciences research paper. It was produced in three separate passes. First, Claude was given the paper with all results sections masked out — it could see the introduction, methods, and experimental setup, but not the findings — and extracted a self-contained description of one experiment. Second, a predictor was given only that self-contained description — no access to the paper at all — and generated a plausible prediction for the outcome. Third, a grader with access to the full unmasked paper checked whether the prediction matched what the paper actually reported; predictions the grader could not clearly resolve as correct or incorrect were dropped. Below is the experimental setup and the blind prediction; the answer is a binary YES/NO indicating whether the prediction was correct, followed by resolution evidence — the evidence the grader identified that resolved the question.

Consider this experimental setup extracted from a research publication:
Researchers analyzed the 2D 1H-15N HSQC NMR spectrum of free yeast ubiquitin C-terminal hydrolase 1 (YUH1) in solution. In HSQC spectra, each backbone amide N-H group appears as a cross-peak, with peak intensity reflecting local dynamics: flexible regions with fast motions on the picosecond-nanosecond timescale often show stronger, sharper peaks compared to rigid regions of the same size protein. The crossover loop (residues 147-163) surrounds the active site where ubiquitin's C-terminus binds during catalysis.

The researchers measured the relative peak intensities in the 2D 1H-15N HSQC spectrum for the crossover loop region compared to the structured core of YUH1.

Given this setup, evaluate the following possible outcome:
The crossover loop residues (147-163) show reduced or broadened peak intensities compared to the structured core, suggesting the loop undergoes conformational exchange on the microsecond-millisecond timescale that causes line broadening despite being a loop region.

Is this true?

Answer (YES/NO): NO